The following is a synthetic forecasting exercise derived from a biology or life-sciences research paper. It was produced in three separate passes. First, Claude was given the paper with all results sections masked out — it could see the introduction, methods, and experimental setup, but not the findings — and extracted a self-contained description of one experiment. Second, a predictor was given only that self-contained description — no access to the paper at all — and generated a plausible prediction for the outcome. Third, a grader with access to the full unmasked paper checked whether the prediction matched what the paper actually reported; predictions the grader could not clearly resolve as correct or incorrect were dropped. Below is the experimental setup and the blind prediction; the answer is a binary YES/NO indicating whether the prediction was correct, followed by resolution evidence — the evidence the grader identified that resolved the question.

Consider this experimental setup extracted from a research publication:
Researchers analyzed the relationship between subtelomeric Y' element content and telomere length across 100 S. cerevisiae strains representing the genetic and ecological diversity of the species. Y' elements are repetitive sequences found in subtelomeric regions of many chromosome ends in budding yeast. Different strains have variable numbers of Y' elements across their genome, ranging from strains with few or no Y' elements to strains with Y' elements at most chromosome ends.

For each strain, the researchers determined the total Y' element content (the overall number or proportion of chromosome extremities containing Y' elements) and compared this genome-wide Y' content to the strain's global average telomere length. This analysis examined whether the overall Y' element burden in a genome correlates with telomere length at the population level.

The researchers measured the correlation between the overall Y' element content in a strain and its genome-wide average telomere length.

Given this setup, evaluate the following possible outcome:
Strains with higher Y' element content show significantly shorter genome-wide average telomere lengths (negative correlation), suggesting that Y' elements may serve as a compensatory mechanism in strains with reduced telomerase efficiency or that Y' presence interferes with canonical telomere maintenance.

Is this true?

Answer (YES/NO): NO